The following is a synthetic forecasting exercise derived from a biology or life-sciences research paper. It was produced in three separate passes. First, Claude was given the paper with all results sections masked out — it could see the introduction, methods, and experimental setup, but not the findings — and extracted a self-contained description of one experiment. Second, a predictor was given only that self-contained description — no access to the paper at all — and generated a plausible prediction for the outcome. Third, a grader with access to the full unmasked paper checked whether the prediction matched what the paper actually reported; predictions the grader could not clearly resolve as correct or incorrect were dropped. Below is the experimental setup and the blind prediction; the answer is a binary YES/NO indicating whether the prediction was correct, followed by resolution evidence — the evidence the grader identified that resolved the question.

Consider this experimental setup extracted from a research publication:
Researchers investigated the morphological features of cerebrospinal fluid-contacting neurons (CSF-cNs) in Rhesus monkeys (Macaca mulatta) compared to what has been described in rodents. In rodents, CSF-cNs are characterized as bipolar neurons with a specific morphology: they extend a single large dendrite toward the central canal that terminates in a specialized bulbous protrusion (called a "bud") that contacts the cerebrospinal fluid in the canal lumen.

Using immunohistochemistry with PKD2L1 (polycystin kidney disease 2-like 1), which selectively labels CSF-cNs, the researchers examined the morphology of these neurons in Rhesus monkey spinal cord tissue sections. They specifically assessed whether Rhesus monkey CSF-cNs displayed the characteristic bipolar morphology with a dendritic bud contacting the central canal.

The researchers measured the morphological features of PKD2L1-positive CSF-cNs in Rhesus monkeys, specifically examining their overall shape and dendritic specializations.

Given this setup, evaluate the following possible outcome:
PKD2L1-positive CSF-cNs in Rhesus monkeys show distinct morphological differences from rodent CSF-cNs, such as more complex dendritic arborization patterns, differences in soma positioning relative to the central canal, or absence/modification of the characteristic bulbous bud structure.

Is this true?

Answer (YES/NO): NO